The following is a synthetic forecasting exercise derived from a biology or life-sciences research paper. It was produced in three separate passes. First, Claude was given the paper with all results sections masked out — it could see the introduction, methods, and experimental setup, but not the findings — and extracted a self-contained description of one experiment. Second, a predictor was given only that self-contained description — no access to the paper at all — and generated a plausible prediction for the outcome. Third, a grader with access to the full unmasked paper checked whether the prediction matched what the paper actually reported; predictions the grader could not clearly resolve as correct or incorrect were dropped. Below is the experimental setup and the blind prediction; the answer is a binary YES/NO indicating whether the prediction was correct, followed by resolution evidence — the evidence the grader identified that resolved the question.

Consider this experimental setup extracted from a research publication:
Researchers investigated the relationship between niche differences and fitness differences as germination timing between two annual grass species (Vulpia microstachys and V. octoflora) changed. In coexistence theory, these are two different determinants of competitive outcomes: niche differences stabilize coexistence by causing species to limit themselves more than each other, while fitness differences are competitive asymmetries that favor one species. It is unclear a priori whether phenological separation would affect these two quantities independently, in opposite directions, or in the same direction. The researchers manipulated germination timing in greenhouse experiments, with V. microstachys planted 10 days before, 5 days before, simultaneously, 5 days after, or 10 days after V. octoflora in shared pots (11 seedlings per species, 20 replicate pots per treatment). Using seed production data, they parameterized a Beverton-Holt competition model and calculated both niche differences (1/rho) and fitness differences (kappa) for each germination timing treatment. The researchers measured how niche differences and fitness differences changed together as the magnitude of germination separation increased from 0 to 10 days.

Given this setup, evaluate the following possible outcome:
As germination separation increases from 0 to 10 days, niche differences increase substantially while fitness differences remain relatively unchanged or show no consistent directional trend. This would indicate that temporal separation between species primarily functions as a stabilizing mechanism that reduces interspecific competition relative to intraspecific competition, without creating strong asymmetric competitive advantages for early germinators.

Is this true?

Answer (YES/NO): NO